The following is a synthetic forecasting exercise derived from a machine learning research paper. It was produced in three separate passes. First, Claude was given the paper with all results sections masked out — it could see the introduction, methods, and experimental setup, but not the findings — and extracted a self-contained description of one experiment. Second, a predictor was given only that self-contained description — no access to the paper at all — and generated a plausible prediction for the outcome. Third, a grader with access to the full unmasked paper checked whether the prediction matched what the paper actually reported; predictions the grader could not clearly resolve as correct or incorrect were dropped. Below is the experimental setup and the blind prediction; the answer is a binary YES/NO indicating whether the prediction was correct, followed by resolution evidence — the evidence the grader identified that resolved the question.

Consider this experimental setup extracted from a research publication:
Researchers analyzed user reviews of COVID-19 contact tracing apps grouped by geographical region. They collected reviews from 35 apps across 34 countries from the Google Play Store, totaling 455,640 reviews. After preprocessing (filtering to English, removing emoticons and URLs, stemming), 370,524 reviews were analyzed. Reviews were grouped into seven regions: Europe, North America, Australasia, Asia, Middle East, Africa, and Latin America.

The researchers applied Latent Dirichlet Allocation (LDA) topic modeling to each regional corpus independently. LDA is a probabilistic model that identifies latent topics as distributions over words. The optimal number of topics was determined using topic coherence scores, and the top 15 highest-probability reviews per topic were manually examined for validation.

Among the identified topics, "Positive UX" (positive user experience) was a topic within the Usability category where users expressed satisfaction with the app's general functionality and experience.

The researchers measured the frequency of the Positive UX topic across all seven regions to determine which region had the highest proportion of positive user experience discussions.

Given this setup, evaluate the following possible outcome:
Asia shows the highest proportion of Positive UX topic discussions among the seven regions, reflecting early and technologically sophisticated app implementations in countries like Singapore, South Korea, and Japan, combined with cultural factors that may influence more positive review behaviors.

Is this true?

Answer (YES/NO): YES